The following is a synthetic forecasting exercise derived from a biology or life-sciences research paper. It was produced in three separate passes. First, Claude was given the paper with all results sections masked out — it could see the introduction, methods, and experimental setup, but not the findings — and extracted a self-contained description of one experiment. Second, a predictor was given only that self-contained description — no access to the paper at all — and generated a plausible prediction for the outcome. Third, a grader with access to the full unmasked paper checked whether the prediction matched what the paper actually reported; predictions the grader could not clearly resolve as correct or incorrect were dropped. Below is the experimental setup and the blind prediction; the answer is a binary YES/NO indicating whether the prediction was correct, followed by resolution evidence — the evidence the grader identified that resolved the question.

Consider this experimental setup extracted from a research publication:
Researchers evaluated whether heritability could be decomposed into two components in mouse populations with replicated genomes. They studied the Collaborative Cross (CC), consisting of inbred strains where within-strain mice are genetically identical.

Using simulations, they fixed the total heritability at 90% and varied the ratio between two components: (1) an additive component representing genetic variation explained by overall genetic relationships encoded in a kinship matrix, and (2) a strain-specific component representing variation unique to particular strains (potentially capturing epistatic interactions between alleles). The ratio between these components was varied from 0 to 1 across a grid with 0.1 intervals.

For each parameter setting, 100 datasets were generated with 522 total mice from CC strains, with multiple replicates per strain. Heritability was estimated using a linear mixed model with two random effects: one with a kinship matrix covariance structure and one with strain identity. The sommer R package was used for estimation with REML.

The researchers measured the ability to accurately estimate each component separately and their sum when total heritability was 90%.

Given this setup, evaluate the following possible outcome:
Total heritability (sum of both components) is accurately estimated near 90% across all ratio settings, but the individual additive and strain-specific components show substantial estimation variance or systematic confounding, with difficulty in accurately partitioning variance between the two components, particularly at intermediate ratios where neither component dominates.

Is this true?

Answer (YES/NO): YES